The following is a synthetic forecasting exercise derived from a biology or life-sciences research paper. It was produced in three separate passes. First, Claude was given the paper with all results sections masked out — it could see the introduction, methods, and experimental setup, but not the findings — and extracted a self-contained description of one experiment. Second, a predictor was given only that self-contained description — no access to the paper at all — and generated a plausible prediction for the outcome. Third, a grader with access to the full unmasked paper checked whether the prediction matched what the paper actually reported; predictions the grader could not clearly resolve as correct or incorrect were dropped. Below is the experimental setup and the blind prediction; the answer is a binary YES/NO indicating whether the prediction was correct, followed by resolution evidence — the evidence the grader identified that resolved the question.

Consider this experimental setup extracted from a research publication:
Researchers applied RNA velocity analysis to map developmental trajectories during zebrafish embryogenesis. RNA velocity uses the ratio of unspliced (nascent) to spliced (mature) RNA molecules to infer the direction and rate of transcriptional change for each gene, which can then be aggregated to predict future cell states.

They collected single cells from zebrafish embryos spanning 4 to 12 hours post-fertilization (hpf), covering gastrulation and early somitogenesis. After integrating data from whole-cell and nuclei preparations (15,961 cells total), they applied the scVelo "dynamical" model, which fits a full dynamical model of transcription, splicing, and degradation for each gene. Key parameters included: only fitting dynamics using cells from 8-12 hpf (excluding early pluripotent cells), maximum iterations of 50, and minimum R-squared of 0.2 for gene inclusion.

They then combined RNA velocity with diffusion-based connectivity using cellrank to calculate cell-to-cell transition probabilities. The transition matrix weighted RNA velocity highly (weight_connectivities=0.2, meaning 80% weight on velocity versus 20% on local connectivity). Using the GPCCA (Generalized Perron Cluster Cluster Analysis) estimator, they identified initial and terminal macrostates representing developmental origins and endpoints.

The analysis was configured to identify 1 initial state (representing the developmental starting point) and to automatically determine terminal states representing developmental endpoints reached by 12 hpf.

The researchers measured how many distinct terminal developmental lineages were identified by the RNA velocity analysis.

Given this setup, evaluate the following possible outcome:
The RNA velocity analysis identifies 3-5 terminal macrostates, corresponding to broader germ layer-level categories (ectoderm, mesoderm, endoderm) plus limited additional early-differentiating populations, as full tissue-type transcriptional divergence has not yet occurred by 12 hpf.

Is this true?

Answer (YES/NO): NO